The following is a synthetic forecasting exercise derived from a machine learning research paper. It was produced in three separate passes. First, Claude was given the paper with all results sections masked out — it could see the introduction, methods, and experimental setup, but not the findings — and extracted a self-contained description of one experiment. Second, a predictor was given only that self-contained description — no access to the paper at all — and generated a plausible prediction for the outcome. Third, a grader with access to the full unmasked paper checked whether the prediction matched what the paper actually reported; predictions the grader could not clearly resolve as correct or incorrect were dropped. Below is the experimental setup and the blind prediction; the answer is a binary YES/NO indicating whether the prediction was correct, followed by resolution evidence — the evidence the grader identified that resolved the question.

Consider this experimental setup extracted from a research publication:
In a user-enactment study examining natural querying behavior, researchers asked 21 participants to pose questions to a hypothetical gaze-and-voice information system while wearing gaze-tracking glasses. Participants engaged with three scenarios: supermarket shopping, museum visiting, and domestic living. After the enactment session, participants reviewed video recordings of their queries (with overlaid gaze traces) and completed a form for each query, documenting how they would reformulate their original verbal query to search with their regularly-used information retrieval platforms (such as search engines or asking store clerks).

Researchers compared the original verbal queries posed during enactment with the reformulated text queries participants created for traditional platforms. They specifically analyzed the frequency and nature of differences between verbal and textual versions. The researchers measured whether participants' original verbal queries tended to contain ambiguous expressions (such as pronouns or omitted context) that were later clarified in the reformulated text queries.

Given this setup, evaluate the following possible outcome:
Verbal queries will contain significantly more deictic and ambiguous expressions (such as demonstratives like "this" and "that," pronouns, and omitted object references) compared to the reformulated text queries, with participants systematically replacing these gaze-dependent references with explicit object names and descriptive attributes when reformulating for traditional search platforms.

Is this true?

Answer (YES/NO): YES